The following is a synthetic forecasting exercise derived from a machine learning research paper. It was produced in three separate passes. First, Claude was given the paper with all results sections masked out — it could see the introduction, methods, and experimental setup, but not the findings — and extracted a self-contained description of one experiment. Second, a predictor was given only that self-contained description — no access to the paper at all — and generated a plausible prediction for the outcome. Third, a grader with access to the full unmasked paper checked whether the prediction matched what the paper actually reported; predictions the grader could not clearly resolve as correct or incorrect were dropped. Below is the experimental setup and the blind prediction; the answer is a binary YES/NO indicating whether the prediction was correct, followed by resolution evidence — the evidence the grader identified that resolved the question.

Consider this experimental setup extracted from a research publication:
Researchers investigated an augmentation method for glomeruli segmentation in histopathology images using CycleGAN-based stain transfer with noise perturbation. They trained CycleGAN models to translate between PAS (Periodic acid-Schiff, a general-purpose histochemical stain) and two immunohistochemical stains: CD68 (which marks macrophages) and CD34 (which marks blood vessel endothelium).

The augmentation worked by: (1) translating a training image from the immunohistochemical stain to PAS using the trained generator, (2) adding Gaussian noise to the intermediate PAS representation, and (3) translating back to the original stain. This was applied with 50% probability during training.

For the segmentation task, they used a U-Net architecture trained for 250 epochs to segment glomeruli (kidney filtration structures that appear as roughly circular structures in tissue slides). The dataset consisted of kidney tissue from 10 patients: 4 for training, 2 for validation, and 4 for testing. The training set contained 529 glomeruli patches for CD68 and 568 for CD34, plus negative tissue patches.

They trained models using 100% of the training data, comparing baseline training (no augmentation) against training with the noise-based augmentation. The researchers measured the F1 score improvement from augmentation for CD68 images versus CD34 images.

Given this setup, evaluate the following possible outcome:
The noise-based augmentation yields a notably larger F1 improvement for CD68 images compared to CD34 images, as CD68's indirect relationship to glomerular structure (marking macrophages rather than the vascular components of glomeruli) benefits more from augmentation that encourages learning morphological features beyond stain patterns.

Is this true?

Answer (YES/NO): YES